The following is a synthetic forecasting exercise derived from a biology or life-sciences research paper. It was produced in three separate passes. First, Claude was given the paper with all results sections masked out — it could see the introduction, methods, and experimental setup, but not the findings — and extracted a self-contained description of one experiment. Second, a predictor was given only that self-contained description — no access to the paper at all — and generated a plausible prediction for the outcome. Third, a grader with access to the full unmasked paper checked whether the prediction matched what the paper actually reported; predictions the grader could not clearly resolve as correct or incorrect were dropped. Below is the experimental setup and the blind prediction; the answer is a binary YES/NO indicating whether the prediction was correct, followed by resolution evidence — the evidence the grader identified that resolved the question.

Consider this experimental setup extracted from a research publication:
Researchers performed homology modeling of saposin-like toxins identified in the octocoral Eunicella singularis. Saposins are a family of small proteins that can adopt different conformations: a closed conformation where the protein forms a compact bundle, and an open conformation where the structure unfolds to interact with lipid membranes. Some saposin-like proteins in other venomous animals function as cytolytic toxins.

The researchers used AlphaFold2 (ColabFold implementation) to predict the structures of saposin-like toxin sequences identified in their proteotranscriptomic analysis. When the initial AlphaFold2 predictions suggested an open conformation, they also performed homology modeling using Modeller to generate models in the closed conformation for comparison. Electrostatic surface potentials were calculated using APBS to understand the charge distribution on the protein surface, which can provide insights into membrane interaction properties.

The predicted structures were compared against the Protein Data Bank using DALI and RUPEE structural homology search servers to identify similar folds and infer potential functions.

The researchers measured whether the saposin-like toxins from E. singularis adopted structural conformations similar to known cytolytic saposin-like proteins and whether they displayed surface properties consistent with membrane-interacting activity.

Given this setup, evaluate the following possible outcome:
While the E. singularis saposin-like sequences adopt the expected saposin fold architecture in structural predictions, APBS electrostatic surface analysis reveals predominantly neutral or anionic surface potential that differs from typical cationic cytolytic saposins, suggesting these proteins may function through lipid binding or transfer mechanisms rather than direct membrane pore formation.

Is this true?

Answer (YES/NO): NO